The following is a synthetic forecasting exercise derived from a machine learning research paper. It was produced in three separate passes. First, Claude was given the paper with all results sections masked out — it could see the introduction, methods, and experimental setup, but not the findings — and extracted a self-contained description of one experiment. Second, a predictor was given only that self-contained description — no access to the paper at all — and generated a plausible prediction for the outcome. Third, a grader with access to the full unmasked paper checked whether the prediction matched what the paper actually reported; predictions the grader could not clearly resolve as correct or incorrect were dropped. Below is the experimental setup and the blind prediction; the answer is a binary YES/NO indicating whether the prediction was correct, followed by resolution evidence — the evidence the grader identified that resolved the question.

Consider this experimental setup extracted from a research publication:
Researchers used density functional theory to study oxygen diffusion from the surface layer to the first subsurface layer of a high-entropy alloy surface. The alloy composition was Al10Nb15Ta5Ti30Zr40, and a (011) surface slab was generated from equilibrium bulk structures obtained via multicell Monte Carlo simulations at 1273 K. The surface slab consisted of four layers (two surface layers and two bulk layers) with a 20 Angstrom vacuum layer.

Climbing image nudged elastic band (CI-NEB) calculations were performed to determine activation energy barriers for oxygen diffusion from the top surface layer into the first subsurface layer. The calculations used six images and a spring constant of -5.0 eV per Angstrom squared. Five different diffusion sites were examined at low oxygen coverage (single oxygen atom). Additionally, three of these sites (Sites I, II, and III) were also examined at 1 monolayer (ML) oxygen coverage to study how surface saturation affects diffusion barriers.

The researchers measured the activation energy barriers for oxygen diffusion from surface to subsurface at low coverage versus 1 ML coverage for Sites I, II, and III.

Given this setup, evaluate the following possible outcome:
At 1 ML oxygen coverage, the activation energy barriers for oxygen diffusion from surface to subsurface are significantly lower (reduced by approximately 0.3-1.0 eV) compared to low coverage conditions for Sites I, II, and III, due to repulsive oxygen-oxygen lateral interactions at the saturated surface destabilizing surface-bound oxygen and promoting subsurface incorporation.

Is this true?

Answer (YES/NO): NO